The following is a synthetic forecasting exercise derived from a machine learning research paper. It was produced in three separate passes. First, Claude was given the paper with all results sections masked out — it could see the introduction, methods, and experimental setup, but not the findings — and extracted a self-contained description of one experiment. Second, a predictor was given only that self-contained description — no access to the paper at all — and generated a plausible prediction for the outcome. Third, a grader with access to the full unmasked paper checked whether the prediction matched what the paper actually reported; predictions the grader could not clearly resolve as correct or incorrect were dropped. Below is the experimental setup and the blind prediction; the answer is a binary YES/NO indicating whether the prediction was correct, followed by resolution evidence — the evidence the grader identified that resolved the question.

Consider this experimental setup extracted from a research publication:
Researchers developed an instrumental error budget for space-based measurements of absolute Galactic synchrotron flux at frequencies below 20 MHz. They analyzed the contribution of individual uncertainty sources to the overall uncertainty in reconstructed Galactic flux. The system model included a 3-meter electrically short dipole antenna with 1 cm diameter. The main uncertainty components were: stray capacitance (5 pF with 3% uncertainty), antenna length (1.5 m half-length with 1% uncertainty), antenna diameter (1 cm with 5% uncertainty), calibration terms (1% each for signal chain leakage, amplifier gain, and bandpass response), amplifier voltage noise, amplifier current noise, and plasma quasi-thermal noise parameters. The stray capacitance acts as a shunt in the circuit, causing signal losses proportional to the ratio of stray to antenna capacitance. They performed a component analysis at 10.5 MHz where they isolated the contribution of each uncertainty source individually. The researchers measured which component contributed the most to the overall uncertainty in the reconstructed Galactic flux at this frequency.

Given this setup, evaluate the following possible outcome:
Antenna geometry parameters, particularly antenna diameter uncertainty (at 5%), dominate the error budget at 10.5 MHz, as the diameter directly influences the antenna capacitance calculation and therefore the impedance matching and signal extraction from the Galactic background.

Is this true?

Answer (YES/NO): NO